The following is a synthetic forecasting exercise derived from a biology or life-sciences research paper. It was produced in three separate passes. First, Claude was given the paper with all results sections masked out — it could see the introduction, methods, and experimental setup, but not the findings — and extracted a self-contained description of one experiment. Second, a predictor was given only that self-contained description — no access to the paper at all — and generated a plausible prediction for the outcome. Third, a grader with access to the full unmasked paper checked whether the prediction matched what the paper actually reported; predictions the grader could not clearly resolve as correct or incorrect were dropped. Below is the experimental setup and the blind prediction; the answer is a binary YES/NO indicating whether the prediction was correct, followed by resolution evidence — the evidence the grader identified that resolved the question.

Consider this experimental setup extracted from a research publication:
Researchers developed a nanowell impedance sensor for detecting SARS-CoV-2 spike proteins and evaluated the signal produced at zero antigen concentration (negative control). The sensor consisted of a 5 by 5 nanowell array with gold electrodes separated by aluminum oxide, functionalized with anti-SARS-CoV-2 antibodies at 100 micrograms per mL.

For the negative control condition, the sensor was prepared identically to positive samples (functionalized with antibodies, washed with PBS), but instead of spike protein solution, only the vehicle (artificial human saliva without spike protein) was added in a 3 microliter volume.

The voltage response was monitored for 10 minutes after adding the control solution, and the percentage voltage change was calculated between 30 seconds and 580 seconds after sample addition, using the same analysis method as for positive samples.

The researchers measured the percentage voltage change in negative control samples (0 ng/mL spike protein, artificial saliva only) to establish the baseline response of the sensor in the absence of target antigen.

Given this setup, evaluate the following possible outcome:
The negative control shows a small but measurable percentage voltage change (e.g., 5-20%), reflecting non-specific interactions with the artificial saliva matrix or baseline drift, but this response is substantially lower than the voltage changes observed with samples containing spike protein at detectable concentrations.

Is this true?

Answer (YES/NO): NO